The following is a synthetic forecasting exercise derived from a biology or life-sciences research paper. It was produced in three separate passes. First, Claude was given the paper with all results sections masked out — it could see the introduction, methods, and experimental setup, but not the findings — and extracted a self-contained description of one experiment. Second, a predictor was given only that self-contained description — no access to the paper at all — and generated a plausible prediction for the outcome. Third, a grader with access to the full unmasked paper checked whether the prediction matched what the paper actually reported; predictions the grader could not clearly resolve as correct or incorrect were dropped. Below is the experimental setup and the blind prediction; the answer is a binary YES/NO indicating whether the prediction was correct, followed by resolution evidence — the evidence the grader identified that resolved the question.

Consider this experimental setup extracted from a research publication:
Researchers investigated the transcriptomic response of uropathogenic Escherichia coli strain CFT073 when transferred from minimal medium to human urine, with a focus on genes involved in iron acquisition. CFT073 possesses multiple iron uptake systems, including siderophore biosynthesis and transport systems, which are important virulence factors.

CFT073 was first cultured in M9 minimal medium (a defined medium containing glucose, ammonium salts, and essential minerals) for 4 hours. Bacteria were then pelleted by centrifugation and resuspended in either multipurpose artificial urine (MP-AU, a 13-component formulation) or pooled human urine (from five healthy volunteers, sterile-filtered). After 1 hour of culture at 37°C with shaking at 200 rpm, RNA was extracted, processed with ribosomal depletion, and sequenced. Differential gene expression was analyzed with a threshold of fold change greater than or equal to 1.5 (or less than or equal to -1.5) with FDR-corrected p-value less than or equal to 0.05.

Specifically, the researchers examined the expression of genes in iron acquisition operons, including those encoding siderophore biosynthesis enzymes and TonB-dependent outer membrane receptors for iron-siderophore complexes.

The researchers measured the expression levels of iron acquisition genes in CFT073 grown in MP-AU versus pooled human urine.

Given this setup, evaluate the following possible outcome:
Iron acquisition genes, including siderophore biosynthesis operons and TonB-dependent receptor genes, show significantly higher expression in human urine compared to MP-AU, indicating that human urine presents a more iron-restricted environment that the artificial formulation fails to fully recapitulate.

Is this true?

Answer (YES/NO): NO